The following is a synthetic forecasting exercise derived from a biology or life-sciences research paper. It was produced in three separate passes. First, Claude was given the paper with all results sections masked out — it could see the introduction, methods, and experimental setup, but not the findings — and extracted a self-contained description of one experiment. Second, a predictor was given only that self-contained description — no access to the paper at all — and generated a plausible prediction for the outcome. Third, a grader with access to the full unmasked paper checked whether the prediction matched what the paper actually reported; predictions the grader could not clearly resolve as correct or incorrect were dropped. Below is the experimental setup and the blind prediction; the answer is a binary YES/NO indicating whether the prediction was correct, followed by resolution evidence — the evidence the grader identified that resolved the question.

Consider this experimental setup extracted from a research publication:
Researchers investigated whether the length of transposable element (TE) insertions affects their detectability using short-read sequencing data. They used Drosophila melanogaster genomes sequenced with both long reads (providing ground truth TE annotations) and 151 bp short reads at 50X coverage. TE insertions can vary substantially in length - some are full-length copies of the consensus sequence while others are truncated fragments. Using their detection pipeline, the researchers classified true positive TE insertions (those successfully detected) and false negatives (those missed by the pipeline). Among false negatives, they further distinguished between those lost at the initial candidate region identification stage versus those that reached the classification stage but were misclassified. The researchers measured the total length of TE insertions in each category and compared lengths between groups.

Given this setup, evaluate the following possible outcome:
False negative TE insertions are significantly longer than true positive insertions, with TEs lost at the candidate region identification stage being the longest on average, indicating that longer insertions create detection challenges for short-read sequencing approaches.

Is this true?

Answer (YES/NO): NO